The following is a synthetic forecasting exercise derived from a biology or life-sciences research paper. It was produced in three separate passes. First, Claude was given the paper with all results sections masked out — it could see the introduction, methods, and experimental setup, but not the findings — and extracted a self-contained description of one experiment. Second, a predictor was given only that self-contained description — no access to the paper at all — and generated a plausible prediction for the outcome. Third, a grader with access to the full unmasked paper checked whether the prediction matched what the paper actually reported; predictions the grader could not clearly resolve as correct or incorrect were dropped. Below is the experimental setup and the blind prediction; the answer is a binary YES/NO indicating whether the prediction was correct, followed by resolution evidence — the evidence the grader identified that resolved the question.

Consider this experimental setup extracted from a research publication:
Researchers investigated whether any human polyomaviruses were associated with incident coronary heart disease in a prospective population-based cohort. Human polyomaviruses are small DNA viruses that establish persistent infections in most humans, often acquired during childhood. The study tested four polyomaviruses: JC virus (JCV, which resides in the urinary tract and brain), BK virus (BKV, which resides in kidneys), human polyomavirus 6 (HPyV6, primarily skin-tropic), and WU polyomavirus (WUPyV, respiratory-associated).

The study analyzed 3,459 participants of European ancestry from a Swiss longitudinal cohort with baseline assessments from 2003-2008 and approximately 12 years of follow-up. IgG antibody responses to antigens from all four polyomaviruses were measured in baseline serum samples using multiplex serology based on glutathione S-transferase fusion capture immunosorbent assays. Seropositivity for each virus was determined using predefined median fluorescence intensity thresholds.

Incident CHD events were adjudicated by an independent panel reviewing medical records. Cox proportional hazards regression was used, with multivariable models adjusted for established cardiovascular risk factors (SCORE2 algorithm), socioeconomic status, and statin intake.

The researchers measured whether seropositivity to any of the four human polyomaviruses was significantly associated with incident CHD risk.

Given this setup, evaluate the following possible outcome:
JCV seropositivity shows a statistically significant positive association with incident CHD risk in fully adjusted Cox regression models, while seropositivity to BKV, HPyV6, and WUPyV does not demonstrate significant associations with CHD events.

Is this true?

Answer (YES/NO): NO